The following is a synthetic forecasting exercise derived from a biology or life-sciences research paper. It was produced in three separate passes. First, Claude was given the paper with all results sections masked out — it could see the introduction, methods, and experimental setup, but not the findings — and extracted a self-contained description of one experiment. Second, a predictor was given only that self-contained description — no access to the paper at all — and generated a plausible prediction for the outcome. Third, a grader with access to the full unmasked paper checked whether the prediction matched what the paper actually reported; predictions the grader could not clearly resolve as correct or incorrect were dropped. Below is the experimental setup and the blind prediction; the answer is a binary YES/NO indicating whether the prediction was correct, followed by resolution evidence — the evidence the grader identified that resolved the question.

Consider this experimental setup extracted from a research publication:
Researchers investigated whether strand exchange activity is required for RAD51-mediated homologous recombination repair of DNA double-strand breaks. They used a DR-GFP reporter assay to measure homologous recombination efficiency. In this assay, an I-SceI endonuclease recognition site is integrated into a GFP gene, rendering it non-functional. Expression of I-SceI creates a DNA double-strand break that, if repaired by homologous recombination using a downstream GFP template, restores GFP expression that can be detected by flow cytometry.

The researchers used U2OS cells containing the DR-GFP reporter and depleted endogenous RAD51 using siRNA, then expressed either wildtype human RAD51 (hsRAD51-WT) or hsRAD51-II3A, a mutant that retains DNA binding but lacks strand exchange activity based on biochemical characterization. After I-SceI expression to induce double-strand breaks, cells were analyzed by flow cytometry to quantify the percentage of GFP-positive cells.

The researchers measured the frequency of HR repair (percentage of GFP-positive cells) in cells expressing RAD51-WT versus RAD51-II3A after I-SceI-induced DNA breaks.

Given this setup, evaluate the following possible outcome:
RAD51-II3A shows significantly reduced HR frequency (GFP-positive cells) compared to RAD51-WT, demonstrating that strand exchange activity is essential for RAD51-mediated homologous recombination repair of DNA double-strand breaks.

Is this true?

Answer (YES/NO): YES